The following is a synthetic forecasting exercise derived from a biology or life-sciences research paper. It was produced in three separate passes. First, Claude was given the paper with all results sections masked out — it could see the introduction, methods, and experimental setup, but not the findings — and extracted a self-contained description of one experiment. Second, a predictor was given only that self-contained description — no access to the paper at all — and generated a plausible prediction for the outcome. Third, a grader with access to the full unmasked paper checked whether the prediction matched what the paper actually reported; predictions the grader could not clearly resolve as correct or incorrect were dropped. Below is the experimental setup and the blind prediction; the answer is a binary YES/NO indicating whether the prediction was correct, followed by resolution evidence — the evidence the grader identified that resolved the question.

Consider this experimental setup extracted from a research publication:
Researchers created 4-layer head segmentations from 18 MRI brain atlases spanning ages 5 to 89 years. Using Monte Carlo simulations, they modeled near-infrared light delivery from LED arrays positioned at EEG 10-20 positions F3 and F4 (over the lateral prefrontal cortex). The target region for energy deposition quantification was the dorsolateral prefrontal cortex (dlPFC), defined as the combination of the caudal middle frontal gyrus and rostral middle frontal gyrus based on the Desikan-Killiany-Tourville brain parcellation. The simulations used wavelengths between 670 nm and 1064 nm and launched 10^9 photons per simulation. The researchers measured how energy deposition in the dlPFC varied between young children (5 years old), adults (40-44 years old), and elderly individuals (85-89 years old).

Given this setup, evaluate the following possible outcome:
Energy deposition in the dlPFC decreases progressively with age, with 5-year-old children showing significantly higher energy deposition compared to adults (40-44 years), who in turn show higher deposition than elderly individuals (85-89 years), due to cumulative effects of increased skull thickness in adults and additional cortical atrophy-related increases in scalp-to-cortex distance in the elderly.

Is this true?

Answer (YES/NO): NO